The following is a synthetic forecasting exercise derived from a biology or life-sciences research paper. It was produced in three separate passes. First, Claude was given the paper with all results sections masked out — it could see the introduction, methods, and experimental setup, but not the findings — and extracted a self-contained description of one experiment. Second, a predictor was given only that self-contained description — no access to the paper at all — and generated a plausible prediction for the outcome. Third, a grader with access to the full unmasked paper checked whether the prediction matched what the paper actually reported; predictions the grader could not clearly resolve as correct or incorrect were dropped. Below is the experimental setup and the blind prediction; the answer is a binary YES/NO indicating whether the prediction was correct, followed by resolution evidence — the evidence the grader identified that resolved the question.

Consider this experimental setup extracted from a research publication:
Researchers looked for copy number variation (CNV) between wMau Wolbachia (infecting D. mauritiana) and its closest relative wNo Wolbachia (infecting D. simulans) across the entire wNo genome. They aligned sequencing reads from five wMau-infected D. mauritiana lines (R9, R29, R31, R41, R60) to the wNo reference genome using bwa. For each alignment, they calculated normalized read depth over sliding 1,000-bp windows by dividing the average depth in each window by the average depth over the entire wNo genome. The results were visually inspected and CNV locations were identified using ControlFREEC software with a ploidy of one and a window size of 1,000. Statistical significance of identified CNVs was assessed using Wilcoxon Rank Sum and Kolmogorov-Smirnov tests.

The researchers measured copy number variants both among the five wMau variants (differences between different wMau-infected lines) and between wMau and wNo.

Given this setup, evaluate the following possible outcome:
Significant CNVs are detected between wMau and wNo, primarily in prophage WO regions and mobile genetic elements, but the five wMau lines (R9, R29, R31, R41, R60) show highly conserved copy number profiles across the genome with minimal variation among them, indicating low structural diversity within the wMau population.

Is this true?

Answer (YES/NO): YES